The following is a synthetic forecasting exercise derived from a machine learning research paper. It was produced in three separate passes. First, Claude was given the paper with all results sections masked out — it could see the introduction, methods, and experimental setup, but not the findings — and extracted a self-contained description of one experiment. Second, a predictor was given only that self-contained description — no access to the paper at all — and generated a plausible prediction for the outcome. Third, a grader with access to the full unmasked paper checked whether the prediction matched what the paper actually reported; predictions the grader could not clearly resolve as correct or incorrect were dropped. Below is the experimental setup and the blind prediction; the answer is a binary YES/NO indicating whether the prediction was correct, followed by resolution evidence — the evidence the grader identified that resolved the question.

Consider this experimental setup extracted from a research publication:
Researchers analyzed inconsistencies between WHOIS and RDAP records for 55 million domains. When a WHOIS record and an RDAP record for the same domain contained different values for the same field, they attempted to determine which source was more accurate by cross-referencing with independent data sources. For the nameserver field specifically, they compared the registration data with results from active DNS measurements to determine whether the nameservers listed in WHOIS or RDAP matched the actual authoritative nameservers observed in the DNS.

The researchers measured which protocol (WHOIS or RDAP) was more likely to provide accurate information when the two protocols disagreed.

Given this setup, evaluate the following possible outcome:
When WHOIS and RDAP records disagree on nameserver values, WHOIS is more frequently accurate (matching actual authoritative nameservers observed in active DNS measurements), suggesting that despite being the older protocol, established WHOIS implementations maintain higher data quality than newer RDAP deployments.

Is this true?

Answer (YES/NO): NO